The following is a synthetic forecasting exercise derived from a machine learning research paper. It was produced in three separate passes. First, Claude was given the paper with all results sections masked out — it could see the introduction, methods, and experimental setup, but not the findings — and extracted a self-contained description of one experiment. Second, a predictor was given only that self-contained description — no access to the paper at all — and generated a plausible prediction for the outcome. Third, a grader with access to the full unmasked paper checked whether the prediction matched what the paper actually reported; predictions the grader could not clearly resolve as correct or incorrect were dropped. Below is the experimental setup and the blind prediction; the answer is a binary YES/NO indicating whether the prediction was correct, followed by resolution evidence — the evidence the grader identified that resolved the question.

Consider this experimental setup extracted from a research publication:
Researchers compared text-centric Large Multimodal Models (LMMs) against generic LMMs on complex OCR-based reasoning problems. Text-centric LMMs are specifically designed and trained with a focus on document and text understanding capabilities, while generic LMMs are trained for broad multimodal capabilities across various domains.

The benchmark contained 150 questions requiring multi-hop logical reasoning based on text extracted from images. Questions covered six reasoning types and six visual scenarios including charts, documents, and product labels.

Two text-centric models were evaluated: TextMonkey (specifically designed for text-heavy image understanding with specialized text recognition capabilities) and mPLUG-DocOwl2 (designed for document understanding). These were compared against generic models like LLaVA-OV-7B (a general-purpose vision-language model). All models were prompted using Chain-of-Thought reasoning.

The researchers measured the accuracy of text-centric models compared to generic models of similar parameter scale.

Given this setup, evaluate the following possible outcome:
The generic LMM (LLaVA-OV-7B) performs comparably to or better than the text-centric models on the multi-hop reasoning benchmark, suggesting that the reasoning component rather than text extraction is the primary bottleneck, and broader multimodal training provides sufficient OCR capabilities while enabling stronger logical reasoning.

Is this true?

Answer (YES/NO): YES